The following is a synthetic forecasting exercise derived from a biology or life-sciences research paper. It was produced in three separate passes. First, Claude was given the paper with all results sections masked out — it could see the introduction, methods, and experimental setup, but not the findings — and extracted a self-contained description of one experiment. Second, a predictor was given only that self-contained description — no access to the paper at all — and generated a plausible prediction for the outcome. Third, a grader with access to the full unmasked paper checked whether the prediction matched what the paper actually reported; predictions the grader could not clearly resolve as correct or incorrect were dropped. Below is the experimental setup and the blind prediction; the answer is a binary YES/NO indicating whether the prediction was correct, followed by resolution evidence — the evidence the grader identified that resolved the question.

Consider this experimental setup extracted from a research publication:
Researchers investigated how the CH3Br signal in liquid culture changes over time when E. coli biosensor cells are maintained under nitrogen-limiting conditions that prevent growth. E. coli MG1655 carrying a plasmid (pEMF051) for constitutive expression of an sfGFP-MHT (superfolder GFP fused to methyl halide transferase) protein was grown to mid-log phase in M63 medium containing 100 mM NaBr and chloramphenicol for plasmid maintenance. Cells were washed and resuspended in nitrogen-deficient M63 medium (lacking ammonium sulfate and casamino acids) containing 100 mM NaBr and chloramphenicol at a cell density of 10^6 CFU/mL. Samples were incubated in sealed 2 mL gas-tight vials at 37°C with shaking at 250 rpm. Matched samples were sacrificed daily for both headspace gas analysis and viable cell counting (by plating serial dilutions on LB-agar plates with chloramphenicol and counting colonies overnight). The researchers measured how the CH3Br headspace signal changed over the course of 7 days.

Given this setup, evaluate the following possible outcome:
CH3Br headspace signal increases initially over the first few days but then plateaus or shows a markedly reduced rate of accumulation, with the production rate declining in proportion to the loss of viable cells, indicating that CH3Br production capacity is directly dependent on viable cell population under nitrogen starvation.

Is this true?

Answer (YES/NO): NO